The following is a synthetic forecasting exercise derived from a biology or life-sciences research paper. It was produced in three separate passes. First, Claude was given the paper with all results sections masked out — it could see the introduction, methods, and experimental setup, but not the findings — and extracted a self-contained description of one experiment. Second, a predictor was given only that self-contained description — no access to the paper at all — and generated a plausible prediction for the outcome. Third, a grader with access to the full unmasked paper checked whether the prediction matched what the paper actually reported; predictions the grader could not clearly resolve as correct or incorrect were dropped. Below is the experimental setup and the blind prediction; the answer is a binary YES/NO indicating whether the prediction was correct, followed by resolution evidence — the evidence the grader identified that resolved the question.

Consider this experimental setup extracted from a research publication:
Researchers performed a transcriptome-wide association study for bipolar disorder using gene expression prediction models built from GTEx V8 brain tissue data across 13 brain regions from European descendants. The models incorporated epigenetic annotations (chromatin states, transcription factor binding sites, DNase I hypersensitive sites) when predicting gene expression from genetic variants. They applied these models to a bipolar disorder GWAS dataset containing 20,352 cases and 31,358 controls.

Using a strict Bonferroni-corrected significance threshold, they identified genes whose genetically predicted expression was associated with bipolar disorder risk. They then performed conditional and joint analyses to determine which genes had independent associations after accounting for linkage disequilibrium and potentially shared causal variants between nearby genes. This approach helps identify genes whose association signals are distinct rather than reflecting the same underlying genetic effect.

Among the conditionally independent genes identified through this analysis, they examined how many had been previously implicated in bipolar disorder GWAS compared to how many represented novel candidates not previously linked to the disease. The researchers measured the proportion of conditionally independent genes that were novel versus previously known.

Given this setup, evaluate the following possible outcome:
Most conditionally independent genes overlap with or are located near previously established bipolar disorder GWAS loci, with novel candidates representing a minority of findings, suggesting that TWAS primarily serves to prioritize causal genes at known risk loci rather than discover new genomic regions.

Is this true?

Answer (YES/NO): NO